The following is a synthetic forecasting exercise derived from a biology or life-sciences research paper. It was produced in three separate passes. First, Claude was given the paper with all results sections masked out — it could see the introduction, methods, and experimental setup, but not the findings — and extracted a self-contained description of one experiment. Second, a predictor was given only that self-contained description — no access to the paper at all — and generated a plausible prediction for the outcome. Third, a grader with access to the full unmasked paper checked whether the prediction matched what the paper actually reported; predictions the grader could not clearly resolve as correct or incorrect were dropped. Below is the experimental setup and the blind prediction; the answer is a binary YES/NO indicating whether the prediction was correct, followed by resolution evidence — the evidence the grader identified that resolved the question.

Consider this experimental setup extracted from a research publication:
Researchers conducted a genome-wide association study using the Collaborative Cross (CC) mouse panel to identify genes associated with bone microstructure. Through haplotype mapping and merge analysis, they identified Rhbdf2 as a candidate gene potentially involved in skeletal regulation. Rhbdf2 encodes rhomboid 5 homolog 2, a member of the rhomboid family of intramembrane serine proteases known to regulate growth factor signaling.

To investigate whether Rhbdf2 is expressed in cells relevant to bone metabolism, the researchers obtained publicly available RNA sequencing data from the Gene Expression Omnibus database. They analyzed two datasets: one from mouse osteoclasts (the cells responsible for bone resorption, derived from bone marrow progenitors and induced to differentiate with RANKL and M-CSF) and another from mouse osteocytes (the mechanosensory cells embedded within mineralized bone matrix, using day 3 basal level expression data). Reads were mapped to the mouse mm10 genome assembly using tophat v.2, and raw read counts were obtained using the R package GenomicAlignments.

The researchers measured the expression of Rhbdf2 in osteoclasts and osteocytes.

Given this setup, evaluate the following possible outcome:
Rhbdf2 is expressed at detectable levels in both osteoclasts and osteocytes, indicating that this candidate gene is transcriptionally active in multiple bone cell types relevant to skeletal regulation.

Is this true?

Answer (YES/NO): YES